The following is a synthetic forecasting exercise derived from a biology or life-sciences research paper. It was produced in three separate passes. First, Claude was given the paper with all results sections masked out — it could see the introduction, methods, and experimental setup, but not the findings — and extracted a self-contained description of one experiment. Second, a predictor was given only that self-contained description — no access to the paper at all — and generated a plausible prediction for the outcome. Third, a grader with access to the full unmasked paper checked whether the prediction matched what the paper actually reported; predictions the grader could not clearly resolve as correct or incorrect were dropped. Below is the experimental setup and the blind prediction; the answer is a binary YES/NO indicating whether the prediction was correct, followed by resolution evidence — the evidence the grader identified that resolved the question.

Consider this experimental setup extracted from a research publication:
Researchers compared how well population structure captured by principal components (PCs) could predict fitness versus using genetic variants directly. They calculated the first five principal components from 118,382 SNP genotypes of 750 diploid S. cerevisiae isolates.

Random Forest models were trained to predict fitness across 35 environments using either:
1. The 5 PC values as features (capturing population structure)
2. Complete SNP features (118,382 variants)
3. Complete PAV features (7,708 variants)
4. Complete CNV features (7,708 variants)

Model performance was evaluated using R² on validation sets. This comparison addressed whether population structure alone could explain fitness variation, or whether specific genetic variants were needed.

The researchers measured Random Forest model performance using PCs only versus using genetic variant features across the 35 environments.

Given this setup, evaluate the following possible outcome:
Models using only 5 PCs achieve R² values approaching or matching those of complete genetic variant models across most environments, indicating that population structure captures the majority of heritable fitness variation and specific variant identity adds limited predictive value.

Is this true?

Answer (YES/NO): NO